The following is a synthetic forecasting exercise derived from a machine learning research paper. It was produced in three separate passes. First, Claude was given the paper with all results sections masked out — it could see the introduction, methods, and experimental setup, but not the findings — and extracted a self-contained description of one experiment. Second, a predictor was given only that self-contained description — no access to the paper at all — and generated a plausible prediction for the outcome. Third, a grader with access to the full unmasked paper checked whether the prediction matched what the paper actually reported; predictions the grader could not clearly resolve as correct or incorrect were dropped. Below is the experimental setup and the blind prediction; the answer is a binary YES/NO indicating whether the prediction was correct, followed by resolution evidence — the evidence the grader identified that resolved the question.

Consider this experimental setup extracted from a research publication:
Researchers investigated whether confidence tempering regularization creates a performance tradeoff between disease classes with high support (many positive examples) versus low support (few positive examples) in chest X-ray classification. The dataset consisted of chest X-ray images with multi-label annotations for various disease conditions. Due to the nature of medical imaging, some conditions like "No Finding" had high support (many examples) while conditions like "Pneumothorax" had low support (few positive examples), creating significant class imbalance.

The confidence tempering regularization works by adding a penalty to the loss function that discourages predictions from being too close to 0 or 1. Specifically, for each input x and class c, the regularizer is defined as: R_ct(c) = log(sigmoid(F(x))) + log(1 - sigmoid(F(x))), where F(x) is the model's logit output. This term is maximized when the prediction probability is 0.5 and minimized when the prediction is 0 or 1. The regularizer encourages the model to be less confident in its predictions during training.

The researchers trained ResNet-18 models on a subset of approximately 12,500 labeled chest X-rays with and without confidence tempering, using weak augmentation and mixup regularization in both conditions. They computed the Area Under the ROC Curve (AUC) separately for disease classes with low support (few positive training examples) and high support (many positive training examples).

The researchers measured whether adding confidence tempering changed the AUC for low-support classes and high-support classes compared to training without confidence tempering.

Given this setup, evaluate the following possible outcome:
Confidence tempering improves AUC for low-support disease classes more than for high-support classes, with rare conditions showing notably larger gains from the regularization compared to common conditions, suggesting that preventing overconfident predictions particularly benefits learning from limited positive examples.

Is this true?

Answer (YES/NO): NO